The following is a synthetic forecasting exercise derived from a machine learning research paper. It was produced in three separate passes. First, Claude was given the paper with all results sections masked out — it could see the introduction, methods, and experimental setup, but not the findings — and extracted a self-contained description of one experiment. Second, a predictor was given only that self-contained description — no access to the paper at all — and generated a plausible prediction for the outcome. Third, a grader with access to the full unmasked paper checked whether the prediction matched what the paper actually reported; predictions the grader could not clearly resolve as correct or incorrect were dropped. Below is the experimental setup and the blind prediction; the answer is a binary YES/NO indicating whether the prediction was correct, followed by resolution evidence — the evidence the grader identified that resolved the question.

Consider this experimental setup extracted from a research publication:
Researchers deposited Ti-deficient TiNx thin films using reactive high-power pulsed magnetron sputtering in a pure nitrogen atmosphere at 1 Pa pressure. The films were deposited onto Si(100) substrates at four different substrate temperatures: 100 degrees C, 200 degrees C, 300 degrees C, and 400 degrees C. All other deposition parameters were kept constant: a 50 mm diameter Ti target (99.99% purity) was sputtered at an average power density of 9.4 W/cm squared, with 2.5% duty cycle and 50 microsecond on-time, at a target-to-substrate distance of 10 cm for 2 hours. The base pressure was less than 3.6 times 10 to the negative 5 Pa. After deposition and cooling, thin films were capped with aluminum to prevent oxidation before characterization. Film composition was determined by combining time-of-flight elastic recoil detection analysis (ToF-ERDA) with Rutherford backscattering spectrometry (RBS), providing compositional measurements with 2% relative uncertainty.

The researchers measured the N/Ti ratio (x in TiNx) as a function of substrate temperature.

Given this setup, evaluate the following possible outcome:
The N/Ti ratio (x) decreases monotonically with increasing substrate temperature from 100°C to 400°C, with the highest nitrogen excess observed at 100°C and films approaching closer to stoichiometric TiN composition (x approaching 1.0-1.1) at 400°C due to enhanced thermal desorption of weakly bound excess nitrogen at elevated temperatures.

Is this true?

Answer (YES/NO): NO